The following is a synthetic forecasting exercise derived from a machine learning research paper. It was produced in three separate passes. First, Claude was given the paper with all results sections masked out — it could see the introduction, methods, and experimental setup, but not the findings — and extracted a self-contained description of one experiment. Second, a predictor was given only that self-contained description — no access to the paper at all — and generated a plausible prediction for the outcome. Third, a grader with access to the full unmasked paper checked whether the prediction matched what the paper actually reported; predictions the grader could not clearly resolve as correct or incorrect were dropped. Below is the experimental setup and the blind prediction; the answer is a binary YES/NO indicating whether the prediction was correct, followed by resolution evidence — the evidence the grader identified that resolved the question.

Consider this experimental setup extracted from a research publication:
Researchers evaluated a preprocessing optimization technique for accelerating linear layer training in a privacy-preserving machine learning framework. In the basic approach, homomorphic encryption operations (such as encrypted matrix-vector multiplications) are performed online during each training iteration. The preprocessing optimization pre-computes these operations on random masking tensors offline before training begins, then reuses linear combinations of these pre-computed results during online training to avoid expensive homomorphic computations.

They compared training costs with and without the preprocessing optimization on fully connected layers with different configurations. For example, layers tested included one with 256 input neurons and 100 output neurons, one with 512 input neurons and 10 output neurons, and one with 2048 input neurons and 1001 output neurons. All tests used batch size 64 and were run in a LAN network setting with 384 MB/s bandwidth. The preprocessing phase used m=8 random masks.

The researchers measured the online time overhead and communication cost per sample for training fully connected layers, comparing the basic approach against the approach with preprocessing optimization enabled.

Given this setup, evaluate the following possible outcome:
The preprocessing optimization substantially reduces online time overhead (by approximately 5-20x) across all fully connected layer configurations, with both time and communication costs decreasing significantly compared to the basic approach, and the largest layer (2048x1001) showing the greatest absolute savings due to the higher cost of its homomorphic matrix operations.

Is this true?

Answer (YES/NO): NO